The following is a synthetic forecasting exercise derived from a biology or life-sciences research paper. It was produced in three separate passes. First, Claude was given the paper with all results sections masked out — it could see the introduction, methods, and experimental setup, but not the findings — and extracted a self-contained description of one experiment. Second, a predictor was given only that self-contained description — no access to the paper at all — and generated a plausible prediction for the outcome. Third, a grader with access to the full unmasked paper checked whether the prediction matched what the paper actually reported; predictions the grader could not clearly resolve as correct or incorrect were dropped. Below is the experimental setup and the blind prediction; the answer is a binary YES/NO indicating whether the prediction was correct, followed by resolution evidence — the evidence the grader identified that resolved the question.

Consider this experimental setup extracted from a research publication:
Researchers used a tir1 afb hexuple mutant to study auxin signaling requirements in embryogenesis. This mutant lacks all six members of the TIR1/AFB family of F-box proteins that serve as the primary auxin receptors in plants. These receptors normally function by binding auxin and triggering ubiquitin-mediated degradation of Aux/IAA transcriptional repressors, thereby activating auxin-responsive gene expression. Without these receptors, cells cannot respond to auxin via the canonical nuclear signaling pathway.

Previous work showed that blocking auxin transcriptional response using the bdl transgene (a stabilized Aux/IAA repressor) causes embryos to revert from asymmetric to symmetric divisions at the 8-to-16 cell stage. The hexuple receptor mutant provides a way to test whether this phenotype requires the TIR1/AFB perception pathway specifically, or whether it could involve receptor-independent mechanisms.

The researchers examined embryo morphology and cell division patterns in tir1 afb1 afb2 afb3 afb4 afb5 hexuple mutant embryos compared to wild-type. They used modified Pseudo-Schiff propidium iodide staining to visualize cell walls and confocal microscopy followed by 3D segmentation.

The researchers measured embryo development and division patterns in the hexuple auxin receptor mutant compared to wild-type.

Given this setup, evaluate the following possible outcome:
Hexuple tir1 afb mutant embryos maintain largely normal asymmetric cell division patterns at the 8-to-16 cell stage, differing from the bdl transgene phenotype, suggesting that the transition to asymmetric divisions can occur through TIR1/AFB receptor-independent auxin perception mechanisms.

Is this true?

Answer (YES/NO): NO